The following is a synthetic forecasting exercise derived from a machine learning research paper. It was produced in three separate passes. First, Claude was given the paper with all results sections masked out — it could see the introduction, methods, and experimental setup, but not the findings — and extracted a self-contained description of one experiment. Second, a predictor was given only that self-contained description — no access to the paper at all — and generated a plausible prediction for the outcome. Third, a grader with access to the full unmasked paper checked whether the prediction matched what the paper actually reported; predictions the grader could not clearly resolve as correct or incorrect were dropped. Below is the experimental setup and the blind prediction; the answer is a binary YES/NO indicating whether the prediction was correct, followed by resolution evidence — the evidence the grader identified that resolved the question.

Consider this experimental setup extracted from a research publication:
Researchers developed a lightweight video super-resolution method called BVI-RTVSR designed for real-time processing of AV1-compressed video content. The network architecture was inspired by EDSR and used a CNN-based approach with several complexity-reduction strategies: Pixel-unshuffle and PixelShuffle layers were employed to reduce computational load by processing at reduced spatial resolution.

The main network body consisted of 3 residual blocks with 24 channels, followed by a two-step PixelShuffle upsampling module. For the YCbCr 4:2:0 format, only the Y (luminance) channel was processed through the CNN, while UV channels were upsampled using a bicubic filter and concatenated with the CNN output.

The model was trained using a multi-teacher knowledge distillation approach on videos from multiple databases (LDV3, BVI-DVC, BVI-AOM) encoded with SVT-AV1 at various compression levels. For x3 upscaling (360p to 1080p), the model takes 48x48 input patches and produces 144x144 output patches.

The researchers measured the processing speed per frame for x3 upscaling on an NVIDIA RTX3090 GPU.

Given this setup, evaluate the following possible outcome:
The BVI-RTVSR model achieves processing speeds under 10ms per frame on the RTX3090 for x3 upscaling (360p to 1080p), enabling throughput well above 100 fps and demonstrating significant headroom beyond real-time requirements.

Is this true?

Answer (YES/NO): YES